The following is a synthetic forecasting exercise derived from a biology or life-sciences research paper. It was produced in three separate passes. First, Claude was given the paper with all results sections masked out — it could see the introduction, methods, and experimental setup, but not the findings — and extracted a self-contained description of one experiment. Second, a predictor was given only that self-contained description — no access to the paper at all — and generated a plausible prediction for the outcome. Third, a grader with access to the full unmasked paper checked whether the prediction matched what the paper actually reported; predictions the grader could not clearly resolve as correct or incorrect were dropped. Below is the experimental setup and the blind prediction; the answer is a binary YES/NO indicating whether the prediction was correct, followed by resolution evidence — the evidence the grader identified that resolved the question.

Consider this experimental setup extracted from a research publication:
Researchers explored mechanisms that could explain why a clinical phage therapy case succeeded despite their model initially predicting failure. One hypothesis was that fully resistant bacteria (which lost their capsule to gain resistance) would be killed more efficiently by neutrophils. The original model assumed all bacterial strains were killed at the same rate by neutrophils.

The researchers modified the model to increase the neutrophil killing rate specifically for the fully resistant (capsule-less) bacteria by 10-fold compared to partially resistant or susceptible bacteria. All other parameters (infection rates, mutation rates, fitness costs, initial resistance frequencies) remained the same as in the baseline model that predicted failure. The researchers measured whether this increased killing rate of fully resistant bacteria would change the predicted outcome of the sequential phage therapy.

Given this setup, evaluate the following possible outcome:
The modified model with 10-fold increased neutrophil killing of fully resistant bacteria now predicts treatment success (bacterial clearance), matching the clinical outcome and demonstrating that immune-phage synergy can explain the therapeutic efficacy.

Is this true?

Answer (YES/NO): YES